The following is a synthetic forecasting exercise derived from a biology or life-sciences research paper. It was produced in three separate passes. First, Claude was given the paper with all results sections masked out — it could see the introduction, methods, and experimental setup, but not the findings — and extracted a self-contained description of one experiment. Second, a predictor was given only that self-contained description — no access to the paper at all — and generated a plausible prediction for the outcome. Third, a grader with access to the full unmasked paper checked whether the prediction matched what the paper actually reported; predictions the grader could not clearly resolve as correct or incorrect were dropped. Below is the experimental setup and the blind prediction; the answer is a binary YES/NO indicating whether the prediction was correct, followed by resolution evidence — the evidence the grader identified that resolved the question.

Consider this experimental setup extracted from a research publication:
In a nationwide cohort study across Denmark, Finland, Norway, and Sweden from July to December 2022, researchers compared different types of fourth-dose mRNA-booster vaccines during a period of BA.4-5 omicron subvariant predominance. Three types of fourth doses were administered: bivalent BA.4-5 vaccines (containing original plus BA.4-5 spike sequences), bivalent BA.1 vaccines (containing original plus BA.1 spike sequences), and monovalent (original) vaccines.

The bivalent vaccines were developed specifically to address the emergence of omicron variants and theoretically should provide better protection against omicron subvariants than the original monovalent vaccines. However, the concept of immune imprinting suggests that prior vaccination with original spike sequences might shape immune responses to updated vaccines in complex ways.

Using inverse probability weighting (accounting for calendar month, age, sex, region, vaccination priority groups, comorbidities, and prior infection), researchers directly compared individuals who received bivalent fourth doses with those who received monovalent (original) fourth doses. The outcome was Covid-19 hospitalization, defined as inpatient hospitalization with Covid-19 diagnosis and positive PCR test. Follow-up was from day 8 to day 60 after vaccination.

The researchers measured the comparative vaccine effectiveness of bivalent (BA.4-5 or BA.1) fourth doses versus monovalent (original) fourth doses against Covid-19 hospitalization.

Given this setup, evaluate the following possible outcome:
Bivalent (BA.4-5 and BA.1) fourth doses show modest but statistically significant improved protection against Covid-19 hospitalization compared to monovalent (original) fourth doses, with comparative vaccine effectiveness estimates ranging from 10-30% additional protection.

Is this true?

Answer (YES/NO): NO